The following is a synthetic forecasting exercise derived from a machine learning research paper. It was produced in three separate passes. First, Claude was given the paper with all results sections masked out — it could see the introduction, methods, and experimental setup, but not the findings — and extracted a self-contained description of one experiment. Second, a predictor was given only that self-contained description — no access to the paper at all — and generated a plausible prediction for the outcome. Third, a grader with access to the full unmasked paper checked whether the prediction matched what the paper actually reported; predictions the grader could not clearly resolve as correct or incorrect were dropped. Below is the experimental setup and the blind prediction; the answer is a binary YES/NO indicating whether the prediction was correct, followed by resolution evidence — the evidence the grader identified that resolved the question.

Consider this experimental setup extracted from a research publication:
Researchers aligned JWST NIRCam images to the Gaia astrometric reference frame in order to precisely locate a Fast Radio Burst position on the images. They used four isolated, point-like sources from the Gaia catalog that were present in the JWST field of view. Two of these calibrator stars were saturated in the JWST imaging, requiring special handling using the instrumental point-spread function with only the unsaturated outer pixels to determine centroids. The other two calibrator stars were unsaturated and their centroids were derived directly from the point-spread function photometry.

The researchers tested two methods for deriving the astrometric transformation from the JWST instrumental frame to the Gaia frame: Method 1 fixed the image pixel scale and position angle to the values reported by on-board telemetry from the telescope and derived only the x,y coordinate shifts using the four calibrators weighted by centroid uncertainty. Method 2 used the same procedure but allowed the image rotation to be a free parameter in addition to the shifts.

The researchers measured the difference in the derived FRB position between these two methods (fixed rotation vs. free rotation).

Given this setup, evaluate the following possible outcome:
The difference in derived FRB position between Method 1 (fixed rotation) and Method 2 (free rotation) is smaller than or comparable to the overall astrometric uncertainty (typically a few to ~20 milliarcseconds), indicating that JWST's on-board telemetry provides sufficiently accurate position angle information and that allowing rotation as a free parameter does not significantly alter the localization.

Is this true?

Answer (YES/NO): YES